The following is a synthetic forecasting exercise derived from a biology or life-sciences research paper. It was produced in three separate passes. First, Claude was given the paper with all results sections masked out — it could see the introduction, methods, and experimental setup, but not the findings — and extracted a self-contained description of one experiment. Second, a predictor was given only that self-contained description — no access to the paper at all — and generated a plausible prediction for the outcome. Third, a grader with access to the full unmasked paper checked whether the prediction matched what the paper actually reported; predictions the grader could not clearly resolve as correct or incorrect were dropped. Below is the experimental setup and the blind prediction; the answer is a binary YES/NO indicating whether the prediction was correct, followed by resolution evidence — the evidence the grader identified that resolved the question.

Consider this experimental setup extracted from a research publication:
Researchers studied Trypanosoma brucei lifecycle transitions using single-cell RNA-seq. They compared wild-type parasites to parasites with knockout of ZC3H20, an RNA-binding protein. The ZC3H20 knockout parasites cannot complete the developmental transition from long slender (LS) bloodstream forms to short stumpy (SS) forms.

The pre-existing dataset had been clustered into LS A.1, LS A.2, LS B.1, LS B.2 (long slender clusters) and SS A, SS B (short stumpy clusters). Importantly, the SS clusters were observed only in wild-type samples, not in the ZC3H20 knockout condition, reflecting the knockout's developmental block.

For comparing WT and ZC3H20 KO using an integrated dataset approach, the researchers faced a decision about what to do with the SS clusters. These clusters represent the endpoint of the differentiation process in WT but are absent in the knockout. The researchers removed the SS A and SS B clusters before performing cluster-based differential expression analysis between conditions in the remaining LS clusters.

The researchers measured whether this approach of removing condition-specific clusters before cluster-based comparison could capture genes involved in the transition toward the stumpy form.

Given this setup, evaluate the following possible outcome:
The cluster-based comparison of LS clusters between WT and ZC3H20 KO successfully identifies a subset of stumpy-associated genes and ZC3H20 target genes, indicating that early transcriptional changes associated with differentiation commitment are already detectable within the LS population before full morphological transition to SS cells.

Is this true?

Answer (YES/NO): NO